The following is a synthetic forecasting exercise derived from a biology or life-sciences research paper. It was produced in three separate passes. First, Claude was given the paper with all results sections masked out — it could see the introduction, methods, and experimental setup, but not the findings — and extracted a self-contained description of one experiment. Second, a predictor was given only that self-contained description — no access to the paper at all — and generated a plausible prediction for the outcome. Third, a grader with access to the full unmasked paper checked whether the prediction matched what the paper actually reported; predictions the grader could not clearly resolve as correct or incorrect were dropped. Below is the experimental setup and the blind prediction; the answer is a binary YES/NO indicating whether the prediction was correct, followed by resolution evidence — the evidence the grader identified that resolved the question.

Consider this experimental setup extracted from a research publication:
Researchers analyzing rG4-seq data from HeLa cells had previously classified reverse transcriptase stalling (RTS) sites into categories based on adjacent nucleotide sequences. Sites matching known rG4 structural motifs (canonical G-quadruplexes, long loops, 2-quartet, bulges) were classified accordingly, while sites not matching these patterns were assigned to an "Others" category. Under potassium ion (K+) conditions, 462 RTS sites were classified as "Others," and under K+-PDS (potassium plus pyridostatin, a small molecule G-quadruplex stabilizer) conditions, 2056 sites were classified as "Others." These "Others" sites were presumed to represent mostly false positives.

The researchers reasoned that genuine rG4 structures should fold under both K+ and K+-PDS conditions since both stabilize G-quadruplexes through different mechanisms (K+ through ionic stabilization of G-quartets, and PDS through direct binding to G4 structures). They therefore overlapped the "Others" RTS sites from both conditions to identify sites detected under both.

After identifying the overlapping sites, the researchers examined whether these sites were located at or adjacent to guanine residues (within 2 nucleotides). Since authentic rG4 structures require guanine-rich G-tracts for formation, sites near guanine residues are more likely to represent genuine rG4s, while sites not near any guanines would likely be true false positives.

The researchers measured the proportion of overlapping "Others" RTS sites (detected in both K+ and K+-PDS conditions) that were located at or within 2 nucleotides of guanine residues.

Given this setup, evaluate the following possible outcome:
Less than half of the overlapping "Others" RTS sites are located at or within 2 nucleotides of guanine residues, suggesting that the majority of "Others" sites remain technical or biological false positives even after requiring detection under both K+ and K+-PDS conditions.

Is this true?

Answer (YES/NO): NO